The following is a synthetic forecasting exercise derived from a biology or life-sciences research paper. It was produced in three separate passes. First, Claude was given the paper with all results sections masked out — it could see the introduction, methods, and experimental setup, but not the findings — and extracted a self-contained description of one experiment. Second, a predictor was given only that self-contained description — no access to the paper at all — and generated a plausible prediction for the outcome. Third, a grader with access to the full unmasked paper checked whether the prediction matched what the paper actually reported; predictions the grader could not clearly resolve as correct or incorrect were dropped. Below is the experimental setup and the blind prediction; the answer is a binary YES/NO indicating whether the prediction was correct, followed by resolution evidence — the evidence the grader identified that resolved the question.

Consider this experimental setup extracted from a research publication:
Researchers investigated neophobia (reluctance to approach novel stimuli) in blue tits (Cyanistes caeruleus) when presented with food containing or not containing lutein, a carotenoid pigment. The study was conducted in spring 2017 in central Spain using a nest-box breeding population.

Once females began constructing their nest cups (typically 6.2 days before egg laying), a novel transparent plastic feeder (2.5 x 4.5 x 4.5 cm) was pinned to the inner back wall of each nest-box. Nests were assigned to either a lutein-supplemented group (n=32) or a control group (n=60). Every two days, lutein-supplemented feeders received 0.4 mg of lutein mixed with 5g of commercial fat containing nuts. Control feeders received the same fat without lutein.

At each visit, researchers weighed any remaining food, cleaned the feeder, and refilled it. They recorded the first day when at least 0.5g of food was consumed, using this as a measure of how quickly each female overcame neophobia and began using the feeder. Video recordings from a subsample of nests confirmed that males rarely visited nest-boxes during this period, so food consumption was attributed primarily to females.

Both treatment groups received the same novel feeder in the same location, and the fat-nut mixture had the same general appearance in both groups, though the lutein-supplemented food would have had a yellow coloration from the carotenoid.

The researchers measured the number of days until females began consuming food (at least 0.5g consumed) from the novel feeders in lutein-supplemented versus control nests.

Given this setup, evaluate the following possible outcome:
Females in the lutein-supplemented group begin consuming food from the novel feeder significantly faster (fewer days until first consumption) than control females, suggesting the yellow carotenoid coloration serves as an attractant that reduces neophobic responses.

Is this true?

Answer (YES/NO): YES